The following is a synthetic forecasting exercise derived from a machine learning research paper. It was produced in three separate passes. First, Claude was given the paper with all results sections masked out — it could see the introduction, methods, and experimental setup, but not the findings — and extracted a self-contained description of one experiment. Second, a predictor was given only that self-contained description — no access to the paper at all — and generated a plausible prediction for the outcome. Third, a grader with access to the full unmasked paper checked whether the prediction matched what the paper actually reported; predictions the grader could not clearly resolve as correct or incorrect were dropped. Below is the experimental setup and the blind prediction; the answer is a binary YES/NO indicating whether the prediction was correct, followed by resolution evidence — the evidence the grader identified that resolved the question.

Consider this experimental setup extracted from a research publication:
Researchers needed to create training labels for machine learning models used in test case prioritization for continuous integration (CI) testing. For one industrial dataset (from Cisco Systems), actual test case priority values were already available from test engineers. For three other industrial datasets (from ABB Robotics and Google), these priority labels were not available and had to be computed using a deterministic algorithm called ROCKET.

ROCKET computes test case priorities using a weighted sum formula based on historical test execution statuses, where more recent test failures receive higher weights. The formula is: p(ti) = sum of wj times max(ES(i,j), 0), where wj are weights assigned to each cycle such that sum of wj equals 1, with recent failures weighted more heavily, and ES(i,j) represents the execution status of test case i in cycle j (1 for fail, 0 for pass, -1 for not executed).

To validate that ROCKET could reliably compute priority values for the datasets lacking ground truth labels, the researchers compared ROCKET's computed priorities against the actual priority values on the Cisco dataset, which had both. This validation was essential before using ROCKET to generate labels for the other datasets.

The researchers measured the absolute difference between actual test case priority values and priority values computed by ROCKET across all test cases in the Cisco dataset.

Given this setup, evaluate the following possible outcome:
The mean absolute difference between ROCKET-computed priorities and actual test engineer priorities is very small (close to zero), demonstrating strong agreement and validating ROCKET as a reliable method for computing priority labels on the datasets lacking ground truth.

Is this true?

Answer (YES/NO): YES